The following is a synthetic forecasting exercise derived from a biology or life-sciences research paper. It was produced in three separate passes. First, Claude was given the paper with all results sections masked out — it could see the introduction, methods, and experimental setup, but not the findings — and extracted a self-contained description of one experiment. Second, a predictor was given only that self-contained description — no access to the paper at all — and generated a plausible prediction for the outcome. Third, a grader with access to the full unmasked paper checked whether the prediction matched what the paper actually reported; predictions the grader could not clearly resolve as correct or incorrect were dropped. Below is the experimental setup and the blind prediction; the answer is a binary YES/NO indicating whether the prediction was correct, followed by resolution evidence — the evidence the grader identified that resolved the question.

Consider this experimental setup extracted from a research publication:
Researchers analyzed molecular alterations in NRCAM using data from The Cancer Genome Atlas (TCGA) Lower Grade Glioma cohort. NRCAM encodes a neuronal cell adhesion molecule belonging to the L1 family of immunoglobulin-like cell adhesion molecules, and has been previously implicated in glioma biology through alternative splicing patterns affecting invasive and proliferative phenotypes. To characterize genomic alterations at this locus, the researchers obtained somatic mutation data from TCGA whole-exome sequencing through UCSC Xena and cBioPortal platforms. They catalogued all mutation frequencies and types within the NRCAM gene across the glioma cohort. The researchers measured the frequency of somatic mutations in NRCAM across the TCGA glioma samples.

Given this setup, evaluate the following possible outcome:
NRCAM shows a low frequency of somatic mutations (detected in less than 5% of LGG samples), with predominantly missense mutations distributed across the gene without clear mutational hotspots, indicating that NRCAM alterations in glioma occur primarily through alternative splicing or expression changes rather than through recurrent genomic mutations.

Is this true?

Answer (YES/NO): NO